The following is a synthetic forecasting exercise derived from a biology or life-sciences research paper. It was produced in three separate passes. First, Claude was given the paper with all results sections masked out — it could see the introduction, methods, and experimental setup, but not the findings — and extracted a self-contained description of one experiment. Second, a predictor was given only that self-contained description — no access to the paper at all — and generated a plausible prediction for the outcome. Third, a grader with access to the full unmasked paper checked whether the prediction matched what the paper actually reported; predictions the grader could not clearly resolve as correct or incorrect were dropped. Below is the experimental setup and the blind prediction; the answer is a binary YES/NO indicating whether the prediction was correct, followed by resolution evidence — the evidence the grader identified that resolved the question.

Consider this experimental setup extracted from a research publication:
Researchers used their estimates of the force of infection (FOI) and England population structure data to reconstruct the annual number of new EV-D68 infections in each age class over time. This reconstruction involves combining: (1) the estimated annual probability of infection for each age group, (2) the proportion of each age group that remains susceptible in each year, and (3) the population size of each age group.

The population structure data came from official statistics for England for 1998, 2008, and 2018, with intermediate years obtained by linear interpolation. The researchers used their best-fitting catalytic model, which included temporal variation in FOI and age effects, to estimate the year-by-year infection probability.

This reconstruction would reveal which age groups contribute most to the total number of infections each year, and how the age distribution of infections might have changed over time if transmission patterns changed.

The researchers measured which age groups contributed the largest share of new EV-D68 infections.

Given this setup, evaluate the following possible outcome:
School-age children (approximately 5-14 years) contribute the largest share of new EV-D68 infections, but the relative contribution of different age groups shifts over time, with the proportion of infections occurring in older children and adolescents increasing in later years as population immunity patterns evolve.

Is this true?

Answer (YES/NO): NO